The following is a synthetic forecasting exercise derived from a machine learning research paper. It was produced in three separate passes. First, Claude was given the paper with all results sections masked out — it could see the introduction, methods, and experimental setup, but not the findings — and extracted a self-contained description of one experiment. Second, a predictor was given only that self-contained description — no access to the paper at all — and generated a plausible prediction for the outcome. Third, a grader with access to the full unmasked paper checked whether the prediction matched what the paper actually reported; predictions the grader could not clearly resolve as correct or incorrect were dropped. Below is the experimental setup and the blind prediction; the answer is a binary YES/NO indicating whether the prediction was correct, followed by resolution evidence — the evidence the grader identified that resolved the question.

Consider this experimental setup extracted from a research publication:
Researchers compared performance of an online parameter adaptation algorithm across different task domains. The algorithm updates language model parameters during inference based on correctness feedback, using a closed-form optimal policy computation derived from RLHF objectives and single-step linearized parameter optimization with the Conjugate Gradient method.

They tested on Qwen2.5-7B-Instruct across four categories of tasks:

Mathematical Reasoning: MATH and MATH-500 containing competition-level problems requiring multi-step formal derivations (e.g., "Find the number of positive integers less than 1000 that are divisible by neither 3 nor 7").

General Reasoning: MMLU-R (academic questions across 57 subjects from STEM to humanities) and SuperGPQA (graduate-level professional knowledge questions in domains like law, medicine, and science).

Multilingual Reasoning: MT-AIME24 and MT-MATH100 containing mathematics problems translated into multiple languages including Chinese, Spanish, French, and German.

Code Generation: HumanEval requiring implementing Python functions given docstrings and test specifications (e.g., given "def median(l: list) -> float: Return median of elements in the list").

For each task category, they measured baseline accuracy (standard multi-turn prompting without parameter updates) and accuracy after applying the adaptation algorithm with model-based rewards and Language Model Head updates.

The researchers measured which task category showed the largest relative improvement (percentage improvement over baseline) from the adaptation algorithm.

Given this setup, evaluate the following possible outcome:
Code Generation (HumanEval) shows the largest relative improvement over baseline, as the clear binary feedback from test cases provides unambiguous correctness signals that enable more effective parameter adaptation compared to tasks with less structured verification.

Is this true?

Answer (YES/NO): NO